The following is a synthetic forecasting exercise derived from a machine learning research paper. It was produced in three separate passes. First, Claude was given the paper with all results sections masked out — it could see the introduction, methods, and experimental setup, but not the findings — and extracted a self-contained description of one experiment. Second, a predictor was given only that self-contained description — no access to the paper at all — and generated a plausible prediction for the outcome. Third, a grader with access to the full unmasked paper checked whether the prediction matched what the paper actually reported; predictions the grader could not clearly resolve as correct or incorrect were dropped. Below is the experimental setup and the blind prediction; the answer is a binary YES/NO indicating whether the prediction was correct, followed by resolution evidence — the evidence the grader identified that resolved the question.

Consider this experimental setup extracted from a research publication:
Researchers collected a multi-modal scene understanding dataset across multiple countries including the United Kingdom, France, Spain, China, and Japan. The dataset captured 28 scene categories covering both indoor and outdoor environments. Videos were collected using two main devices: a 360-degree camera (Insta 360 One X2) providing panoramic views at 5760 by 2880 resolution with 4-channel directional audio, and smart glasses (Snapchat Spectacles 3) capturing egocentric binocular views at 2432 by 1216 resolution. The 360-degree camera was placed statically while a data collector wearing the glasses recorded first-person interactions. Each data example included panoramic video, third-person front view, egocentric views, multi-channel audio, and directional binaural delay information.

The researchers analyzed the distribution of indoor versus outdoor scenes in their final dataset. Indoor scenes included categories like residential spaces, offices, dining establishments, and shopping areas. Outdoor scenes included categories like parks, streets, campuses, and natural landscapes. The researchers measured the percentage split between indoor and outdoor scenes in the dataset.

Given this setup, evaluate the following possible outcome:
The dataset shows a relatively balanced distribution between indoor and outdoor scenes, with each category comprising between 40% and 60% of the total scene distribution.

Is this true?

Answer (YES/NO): YES